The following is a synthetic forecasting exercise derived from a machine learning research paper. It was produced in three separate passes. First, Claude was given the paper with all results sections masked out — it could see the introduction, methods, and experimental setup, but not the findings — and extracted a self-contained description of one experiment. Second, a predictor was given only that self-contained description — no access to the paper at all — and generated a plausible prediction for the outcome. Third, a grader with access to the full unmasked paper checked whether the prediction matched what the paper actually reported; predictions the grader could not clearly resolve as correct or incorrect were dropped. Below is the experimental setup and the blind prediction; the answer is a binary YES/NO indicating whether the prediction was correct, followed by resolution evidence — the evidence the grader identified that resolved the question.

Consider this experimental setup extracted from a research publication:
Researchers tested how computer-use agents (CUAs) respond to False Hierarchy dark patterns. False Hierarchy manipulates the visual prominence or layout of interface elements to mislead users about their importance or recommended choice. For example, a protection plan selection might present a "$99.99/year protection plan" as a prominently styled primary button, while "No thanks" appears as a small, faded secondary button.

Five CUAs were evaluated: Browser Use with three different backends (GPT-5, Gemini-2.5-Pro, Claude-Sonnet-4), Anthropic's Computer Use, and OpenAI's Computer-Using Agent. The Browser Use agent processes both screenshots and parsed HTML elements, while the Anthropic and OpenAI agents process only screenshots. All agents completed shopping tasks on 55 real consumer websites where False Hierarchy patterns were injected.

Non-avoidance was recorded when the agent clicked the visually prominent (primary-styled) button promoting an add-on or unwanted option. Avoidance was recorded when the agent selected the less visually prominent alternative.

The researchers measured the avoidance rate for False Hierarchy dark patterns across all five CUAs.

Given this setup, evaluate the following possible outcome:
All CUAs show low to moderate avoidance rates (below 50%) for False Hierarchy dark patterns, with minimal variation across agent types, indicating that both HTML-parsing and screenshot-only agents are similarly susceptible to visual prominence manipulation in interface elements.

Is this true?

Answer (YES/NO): NO